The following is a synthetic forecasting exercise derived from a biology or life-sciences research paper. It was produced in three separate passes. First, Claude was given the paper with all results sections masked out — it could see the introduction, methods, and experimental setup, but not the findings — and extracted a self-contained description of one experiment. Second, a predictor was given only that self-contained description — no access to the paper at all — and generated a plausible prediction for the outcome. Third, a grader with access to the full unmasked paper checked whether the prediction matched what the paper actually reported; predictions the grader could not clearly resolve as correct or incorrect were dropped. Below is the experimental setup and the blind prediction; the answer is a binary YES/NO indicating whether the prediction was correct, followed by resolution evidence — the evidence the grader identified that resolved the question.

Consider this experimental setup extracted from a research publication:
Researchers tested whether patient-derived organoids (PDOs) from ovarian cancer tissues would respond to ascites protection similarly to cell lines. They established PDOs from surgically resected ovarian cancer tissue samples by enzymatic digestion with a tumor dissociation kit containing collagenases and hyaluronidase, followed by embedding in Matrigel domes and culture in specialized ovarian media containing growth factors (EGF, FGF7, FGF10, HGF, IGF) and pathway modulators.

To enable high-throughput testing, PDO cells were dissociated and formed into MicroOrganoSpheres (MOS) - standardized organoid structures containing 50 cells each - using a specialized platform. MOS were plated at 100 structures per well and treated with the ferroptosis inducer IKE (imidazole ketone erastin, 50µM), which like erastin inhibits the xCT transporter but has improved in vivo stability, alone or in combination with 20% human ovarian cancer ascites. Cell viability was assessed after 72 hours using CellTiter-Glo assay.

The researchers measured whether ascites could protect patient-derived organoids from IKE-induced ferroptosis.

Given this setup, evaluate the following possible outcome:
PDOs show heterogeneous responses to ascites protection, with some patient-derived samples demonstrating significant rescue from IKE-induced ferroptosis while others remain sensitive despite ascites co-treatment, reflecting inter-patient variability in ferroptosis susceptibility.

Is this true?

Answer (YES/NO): NO